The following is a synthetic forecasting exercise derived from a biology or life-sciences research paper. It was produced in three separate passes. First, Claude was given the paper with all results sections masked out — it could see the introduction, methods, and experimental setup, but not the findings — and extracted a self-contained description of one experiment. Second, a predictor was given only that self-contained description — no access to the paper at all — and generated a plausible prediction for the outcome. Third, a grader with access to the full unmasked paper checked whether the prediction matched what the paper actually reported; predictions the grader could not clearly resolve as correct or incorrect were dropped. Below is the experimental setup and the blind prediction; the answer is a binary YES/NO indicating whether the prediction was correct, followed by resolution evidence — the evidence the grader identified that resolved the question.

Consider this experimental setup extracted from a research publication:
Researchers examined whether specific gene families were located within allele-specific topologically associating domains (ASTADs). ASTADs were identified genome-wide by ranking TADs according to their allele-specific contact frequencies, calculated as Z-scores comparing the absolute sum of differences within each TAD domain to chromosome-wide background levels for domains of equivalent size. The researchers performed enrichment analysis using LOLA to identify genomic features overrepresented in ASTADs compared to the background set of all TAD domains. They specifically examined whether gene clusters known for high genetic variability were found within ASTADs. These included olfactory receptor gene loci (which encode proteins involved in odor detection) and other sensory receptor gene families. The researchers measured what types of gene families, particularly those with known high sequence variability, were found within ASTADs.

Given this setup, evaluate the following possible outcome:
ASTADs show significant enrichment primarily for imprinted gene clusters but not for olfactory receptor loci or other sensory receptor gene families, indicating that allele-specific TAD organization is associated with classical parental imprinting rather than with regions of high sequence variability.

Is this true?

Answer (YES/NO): NO